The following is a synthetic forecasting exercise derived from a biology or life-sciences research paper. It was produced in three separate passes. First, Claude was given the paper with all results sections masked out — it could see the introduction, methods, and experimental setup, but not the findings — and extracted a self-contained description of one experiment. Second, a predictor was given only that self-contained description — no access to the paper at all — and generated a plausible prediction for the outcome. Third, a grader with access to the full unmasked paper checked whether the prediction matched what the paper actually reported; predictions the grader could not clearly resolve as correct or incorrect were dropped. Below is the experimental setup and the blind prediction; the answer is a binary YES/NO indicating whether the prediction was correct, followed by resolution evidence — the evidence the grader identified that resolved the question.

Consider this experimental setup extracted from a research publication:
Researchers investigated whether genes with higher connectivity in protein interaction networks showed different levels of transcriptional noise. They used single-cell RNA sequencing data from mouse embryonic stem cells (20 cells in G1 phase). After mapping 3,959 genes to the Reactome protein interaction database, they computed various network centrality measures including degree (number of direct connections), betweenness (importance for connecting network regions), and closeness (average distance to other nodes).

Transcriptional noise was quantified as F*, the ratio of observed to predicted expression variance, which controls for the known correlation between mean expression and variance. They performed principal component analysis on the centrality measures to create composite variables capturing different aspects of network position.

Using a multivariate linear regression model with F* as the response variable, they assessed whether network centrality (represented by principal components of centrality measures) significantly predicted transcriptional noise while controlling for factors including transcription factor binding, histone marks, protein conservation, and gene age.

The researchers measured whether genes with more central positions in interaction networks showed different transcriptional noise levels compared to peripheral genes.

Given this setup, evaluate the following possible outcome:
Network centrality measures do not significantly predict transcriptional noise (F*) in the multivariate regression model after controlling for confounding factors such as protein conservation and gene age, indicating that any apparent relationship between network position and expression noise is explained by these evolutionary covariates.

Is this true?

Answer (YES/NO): NO